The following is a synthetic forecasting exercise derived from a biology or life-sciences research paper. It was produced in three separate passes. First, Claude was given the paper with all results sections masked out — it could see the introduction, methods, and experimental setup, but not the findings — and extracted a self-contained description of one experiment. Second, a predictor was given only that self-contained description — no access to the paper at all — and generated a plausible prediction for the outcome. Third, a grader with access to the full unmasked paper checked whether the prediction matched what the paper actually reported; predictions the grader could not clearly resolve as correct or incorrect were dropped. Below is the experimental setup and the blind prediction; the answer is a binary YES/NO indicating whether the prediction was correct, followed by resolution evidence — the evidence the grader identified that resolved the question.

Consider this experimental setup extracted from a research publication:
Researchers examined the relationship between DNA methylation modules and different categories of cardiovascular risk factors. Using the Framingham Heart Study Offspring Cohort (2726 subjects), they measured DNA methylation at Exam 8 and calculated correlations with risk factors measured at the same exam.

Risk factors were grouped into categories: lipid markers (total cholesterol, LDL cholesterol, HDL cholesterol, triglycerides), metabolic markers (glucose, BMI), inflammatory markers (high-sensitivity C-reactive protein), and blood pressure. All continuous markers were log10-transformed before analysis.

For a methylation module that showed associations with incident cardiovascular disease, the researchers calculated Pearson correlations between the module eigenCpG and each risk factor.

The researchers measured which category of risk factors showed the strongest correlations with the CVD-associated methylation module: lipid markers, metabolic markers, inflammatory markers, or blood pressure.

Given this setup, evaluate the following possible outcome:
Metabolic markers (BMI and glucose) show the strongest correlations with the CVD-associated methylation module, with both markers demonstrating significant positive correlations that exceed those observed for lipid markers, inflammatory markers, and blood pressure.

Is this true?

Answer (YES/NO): NO